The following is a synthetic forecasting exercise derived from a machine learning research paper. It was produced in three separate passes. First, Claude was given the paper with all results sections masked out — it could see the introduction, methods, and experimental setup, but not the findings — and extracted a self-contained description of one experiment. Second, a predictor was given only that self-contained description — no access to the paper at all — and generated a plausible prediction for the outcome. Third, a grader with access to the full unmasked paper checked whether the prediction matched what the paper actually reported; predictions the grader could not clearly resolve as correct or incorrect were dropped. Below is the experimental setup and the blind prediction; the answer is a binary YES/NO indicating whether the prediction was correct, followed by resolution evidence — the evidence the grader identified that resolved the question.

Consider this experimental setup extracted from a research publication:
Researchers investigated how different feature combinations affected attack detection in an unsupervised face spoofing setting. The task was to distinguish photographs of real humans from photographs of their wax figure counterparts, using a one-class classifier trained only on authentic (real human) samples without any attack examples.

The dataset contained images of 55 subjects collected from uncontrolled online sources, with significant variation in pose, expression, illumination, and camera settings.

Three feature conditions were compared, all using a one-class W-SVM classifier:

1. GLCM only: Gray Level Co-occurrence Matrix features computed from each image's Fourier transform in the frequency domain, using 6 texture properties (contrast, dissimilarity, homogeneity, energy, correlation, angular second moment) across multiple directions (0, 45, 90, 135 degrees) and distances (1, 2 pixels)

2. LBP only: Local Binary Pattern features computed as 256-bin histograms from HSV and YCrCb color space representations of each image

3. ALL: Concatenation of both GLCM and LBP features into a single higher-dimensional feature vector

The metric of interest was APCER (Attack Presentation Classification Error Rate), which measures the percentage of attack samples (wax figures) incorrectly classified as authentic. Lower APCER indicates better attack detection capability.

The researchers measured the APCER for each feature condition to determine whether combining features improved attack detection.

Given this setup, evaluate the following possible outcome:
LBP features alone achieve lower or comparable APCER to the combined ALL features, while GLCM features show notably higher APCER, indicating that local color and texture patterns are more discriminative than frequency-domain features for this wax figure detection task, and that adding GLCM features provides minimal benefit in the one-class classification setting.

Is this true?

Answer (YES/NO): NO